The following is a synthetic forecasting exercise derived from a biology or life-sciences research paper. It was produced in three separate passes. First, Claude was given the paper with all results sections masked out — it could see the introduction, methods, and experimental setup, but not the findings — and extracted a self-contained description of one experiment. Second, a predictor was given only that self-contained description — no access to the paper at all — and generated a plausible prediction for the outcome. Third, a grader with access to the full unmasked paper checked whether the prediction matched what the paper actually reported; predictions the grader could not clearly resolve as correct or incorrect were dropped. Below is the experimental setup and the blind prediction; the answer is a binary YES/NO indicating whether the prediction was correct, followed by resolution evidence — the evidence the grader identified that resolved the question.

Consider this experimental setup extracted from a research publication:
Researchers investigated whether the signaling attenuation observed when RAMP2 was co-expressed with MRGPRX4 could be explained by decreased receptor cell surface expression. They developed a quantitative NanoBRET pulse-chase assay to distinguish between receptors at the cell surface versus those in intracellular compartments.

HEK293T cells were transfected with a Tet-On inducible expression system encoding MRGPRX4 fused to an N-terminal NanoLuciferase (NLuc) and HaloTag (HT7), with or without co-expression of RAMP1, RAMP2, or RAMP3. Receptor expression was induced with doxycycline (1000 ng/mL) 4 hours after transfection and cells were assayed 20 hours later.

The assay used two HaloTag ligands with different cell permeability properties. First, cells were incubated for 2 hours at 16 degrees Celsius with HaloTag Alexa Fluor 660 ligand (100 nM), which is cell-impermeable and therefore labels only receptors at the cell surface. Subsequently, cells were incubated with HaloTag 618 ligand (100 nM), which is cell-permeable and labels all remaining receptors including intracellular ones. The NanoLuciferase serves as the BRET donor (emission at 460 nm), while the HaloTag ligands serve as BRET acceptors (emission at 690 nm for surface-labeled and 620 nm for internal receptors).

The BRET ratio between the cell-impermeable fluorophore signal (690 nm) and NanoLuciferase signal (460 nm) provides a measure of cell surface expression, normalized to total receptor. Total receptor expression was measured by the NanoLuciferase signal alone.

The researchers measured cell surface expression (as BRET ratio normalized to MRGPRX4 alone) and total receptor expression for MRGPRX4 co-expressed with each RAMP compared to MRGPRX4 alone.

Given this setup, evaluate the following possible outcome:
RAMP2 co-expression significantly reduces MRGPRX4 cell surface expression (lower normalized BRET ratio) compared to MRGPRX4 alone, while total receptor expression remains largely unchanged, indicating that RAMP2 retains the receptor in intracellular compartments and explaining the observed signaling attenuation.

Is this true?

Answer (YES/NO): NO